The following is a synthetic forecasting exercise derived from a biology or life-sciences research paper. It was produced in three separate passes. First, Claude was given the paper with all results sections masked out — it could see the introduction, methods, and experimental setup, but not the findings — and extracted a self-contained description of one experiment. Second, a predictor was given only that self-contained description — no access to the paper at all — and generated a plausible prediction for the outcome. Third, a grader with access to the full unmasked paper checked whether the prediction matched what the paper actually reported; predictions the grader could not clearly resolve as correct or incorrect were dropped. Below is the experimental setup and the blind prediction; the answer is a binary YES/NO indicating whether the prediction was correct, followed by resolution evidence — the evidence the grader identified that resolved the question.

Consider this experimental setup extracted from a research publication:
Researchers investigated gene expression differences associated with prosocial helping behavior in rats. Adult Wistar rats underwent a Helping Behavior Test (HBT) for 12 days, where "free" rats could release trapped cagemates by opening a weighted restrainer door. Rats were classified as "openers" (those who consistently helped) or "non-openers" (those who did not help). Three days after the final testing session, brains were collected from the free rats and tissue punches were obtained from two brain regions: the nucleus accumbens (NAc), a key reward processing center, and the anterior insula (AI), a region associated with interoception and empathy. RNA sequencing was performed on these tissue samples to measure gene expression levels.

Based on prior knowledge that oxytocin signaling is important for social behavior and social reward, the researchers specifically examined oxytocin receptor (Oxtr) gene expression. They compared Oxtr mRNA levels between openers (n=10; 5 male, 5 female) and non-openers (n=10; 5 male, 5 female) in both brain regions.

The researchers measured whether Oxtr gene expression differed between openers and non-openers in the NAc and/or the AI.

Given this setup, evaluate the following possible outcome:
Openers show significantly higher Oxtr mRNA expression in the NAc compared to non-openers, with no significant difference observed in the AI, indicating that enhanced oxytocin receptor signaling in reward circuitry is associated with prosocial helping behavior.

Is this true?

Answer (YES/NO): YES